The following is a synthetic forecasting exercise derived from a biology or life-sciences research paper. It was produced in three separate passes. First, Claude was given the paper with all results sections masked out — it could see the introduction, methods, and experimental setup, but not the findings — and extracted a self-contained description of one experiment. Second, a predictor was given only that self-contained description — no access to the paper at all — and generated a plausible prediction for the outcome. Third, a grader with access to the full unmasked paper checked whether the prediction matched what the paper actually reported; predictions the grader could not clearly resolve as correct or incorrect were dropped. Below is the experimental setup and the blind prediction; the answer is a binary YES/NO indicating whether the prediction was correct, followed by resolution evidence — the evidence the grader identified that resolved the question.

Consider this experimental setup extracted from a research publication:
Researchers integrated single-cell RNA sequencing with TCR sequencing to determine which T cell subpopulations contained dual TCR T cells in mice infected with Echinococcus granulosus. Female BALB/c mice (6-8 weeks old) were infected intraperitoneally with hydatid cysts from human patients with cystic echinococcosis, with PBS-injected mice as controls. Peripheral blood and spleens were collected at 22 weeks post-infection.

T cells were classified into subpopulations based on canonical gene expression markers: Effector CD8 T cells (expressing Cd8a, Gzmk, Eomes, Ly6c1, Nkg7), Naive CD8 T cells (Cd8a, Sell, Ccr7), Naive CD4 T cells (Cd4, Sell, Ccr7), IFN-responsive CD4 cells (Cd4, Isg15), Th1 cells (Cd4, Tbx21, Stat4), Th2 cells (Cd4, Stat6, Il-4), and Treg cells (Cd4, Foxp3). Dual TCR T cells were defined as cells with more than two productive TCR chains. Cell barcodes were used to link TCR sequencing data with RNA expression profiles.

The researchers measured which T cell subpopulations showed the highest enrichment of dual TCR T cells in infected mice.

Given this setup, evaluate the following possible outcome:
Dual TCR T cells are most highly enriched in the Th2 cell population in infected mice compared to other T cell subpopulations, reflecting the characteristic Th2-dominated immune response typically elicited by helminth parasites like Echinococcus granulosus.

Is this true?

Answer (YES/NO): NO